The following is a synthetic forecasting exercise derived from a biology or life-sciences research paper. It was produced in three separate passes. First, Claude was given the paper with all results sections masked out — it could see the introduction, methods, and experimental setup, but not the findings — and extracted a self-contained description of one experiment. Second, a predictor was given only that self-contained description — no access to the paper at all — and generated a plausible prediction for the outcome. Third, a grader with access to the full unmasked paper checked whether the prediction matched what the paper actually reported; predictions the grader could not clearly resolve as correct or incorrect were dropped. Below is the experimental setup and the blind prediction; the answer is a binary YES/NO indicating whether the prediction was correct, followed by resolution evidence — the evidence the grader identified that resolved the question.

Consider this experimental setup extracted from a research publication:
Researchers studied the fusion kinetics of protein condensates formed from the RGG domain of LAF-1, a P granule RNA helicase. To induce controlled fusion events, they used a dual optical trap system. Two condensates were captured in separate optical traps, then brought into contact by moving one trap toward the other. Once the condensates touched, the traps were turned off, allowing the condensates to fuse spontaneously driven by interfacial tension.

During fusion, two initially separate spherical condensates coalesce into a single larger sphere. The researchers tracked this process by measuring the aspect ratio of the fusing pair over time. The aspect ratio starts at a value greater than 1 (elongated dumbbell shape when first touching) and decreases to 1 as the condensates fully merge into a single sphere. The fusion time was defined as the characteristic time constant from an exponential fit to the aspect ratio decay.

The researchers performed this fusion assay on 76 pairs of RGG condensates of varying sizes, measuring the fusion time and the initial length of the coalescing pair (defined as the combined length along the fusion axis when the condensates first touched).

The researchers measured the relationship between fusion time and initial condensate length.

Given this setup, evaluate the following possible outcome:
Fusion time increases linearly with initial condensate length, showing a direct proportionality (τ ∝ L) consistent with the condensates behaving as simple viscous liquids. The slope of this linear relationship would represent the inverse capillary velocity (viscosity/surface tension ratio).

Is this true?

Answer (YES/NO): YES